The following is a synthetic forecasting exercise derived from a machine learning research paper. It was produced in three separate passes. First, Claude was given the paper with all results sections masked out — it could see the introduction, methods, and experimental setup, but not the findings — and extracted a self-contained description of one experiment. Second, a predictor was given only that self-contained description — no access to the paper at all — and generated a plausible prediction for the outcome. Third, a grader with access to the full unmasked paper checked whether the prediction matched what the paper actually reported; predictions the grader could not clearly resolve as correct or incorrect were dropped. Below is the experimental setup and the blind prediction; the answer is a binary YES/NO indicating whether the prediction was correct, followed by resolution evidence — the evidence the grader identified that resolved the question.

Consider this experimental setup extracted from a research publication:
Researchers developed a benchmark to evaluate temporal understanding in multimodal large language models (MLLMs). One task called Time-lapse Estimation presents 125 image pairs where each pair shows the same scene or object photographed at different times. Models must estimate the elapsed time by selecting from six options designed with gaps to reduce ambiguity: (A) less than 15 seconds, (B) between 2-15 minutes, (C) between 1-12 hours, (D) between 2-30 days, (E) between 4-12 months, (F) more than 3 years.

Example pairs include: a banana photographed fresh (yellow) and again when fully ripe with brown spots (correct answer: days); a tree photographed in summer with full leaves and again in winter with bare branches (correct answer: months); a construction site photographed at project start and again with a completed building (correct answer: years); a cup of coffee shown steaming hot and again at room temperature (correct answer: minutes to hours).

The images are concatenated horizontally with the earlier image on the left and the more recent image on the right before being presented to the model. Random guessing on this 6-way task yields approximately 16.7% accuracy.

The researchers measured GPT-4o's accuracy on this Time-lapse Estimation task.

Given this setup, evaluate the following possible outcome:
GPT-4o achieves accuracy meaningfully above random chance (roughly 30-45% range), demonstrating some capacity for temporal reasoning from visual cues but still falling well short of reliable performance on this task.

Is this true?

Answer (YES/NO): NO